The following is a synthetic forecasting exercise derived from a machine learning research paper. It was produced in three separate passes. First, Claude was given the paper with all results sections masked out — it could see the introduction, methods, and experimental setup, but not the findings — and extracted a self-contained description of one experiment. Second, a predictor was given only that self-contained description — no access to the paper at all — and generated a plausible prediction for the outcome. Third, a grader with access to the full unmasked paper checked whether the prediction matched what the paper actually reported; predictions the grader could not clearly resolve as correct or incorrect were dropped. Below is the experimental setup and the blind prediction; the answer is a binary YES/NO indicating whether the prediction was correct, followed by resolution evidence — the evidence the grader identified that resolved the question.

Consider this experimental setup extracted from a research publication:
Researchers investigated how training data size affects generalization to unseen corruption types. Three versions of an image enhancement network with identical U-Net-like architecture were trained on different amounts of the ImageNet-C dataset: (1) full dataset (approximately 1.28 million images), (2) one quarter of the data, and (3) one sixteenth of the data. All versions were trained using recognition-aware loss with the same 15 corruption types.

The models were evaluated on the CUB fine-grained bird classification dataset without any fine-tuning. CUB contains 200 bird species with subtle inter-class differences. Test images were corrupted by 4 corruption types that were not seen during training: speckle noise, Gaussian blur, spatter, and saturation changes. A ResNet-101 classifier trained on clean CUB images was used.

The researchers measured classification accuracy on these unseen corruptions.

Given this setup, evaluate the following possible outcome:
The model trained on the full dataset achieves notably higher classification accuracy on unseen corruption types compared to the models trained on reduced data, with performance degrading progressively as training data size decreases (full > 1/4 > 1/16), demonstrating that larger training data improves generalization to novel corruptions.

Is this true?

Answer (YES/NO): NO